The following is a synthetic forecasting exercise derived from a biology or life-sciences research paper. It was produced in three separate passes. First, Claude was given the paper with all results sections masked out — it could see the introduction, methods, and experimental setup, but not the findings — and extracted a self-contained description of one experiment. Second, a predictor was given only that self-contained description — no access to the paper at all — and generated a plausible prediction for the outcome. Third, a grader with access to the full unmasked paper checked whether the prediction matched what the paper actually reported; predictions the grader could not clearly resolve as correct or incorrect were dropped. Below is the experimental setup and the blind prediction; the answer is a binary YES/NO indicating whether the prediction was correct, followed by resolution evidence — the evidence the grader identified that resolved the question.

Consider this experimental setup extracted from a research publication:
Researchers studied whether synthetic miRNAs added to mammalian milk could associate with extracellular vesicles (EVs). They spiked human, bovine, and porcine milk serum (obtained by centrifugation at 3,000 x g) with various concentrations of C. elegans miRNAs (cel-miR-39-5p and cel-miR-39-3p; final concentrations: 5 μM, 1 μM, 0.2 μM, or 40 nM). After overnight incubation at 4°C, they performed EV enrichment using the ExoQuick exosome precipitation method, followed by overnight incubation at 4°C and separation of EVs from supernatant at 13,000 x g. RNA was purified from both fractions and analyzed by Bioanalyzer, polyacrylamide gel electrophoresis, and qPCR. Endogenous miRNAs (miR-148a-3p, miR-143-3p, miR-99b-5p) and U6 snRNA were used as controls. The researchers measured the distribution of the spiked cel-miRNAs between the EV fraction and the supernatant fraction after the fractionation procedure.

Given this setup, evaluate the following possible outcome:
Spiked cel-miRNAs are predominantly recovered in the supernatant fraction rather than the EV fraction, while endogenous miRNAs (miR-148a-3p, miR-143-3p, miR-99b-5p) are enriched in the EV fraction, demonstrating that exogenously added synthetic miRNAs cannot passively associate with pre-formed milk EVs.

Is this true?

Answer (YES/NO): NO